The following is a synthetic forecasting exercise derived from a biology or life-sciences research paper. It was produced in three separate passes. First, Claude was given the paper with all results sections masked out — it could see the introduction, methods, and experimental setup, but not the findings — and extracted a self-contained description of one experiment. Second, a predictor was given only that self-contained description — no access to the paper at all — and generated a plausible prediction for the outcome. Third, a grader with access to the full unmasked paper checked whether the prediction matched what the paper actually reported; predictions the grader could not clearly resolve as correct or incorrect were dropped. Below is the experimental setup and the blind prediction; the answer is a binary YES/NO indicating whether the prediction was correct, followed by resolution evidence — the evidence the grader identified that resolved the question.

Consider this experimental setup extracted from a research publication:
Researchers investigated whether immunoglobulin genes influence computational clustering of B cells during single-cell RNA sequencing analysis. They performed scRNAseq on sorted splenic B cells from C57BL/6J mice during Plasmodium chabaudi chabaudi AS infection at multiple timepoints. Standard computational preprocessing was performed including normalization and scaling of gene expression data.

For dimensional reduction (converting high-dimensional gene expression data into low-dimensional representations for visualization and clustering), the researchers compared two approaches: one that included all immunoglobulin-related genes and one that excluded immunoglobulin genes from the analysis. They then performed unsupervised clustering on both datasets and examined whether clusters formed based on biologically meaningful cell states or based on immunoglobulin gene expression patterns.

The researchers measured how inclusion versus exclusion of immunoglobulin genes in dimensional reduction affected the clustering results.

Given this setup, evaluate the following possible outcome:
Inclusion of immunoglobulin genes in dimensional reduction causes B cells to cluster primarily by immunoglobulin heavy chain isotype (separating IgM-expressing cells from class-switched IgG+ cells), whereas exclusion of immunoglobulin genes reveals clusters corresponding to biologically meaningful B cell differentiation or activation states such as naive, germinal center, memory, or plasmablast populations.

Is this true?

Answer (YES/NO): NO